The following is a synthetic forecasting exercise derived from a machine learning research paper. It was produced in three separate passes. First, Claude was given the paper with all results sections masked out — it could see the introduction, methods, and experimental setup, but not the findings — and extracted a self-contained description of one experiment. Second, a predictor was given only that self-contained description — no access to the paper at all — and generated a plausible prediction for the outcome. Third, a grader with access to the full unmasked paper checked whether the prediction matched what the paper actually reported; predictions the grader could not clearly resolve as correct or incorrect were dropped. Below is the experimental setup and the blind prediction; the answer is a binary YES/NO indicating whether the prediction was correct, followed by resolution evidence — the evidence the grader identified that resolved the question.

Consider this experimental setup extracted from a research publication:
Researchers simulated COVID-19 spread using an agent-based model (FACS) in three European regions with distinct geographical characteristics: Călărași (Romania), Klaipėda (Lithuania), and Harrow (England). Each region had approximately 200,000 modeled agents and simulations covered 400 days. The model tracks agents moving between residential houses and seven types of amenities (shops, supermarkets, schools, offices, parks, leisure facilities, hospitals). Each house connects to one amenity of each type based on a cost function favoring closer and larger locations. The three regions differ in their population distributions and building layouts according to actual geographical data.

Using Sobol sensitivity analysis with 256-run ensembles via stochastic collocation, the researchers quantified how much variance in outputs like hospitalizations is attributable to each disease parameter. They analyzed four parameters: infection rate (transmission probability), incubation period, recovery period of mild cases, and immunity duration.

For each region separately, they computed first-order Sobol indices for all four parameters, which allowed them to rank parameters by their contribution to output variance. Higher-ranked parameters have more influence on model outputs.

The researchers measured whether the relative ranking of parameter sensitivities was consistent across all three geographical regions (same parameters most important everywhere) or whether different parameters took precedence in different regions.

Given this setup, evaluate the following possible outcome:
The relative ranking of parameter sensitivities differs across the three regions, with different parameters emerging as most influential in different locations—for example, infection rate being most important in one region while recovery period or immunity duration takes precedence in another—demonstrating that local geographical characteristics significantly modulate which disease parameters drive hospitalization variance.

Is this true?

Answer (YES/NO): NO